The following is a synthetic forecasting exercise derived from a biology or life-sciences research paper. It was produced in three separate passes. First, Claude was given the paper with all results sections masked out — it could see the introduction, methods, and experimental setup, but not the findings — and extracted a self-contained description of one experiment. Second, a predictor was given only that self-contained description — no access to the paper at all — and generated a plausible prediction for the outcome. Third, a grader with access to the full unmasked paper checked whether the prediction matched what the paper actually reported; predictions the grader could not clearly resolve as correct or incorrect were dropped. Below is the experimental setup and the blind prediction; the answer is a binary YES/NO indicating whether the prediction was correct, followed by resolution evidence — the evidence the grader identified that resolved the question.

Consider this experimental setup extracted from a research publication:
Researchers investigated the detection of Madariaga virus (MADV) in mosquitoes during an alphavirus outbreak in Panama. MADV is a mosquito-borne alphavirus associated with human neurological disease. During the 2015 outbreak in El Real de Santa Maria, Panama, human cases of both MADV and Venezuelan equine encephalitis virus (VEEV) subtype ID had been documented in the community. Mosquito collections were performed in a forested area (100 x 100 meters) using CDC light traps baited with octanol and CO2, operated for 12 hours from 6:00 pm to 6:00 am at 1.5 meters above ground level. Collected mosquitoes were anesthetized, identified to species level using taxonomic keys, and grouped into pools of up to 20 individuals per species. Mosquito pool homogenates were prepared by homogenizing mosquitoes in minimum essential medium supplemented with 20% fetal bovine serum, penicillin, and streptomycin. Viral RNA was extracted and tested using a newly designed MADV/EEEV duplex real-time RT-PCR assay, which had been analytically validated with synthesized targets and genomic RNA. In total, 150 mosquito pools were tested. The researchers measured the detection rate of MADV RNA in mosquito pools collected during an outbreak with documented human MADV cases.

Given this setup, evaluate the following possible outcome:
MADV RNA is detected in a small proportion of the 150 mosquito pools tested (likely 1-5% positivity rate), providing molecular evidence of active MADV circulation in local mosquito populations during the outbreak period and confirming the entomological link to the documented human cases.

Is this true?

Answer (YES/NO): NO